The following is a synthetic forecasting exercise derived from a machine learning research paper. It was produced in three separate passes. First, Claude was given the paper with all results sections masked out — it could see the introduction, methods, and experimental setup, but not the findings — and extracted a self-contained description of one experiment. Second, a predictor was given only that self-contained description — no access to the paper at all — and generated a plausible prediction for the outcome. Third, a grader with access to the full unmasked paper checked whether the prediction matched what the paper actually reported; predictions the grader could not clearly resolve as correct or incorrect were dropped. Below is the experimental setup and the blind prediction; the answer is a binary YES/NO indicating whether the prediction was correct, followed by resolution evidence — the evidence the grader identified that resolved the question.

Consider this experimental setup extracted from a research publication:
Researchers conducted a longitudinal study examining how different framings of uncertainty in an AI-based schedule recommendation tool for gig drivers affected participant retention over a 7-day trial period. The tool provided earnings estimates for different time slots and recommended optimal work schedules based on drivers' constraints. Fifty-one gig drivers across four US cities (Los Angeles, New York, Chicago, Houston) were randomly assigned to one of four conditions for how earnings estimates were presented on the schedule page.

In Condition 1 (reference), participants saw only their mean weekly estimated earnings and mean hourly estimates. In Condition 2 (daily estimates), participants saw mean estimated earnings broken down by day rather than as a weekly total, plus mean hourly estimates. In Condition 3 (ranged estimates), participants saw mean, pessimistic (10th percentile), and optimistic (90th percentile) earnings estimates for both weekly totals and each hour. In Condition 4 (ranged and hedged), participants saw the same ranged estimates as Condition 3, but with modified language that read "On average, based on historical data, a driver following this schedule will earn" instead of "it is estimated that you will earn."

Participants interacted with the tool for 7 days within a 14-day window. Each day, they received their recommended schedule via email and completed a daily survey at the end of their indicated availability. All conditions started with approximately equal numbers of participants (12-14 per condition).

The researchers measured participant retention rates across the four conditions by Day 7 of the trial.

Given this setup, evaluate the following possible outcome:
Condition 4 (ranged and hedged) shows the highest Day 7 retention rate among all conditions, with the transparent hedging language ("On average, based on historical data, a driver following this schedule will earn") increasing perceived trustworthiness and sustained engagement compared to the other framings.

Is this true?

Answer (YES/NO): NO